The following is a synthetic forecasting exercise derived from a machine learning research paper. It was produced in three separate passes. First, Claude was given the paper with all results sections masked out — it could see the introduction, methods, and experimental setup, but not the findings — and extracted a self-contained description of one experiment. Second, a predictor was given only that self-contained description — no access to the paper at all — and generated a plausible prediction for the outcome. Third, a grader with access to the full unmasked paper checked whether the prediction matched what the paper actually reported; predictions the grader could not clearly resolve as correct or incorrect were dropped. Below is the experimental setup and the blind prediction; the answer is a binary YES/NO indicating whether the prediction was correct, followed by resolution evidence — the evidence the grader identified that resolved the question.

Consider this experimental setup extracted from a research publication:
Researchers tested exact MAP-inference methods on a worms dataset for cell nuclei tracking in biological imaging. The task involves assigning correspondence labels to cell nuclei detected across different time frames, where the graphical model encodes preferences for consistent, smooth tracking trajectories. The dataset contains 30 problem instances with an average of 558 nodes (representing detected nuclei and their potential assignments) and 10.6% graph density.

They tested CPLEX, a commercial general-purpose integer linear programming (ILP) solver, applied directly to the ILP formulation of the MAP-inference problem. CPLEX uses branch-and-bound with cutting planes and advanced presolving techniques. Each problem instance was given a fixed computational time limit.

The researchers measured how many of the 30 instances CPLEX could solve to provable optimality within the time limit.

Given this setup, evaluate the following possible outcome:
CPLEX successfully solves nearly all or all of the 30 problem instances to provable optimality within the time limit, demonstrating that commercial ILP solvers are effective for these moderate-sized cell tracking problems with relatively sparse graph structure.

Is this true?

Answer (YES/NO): NO